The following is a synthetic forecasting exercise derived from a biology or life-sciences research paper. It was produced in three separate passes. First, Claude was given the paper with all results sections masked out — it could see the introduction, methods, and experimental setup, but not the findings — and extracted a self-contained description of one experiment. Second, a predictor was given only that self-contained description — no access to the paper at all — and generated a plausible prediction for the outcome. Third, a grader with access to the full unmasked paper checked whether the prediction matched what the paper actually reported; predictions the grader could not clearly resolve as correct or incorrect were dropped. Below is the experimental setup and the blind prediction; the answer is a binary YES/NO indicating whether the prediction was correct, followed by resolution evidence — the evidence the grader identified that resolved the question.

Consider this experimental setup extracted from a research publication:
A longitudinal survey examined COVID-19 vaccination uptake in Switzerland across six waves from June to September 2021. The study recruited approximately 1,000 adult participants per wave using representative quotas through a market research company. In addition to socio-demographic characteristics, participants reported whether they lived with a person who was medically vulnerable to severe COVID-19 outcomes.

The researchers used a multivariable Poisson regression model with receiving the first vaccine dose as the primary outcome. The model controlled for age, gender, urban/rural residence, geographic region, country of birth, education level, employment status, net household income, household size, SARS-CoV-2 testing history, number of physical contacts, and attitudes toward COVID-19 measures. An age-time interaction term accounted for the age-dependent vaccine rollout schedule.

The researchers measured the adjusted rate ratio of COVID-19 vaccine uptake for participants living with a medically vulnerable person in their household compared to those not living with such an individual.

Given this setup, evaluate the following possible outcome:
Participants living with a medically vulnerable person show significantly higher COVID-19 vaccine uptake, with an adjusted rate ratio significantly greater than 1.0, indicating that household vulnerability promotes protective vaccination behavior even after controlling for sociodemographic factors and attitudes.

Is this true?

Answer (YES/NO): YES